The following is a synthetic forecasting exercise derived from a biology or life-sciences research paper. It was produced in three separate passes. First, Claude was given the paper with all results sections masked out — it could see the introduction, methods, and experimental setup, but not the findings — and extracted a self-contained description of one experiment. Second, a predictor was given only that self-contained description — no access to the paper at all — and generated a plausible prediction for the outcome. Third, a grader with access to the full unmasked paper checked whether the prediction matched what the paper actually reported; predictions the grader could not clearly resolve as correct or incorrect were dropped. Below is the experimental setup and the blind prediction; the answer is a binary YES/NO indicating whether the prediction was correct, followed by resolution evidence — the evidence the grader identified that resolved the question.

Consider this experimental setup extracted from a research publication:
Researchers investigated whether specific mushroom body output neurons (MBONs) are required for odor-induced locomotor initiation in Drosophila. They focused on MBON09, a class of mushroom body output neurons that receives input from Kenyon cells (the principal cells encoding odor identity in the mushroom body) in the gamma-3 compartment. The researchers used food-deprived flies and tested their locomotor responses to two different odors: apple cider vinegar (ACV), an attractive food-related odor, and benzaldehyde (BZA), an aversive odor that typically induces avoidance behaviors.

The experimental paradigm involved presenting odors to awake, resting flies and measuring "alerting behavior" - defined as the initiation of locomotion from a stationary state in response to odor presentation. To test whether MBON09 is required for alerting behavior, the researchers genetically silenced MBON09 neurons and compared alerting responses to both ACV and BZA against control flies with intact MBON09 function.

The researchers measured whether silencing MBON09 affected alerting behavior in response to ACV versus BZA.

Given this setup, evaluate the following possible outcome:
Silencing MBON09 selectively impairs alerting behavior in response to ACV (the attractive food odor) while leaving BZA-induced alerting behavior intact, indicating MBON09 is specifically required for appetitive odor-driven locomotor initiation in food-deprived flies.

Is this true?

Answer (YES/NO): YES